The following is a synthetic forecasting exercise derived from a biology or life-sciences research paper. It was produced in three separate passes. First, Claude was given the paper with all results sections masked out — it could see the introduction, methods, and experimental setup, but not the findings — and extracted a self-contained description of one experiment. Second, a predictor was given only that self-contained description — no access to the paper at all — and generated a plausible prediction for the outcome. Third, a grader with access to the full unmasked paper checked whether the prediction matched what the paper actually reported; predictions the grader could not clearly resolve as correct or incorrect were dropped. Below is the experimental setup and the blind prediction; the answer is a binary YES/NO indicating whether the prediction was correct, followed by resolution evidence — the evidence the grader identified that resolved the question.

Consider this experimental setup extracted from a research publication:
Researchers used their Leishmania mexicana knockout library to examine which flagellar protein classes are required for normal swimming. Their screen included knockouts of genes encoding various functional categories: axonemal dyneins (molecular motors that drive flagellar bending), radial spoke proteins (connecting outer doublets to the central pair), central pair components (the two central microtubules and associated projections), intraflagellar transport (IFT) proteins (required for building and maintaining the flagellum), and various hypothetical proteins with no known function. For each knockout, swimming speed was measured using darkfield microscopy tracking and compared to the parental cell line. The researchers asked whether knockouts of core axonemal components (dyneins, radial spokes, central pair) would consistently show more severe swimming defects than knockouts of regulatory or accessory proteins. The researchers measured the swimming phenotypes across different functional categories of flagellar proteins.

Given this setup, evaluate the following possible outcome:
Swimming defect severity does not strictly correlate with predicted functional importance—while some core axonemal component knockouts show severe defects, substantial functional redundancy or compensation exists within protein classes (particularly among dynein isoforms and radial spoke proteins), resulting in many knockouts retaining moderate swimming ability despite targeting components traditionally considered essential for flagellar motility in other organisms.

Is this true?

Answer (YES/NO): NO